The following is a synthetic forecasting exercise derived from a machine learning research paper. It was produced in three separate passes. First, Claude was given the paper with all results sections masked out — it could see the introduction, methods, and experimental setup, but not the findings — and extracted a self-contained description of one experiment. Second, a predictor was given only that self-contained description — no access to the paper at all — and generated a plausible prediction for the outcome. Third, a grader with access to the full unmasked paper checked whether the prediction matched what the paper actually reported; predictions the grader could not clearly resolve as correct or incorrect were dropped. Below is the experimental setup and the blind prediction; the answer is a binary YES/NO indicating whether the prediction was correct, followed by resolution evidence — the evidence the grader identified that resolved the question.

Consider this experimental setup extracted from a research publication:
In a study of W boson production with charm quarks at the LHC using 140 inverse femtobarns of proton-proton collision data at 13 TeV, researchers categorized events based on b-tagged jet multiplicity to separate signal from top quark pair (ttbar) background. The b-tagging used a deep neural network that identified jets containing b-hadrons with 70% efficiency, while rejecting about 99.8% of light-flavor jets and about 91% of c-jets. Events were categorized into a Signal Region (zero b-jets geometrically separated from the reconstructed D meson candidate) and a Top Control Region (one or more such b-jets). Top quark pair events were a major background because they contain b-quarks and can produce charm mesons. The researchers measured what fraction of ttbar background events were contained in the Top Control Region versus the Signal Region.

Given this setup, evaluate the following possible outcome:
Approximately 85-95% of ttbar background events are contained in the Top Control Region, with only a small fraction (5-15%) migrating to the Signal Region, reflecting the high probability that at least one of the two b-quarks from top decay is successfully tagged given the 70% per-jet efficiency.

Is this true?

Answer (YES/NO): NO